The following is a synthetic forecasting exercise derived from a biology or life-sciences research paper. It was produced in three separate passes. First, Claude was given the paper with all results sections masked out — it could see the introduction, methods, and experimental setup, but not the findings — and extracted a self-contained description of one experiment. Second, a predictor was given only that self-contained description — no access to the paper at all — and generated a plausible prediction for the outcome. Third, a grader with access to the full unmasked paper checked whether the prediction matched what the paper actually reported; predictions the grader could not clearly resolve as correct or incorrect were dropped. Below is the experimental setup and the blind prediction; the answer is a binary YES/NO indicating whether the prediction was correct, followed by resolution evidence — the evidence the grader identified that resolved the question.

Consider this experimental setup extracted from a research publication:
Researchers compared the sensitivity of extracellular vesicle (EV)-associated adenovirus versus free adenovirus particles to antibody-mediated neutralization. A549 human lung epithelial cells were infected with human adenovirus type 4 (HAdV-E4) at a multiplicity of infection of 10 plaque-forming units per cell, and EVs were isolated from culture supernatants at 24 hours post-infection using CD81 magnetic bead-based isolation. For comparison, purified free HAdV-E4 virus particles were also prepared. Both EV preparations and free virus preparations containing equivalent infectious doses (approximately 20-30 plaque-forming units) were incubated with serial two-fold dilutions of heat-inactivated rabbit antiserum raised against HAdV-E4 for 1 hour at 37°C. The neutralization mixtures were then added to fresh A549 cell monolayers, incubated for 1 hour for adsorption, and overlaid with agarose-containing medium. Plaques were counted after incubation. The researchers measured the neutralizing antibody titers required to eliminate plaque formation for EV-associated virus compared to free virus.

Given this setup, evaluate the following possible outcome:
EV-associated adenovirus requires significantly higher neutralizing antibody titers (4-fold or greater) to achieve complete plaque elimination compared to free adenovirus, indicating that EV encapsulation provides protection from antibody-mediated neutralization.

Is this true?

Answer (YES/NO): NO